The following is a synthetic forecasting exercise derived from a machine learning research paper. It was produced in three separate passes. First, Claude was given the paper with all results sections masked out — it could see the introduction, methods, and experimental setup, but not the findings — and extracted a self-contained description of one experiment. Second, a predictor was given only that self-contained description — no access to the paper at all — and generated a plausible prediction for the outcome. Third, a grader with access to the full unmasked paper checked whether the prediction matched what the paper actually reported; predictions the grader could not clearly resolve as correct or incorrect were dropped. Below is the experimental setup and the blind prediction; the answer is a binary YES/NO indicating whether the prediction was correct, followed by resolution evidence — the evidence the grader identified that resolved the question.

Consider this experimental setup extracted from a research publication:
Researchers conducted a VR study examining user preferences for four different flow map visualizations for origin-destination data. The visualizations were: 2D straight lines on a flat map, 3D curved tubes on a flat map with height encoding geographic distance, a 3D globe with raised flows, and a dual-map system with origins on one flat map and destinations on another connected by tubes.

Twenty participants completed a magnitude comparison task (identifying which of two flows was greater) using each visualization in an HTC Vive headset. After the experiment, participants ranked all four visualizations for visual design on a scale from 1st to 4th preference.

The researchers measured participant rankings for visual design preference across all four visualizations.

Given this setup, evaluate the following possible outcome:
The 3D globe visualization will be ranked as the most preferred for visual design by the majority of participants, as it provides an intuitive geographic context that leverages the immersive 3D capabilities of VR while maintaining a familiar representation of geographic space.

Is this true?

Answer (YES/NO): YES